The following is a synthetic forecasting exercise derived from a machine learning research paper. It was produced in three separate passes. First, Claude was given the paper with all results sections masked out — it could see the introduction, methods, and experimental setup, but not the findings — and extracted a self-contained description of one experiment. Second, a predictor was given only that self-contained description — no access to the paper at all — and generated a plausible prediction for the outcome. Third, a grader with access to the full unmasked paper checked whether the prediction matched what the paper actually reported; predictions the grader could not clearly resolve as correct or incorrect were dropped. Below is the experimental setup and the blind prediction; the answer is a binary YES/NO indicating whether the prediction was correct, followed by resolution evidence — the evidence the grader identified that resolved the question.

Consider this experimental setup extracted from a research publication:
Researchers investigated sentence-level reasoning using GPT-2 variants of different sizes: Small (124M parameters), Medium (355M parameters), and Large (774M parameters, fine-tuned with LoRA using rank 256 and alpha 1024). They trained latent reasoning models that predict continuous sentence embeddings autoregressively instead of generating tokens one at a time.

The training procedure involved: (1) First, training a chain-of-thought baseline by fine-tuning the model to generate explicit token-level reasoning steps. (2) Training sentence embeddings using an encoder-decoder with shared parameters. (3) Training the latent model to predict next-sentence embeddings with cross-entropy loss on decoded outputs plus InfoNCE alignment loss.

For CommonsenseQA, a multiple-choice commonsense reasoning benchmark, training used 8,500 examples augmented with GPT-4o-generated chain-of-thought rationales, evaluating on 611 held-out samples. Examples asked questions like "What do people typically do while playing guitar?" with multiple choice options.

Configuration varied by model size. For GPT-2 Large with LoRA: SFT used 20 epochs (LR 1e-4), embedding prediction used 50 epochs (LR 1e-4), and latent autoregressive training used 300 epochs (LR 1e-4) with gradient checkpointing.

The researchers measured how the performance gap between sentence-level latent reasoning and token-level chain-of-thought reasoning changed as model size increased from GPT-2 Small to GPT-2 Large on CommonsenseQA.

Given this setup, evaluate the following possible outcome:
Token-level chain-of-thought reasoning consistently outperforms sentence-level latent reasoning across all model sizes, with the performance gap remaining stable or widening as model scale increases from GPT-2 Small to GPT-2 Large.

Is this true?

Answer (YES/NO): NO